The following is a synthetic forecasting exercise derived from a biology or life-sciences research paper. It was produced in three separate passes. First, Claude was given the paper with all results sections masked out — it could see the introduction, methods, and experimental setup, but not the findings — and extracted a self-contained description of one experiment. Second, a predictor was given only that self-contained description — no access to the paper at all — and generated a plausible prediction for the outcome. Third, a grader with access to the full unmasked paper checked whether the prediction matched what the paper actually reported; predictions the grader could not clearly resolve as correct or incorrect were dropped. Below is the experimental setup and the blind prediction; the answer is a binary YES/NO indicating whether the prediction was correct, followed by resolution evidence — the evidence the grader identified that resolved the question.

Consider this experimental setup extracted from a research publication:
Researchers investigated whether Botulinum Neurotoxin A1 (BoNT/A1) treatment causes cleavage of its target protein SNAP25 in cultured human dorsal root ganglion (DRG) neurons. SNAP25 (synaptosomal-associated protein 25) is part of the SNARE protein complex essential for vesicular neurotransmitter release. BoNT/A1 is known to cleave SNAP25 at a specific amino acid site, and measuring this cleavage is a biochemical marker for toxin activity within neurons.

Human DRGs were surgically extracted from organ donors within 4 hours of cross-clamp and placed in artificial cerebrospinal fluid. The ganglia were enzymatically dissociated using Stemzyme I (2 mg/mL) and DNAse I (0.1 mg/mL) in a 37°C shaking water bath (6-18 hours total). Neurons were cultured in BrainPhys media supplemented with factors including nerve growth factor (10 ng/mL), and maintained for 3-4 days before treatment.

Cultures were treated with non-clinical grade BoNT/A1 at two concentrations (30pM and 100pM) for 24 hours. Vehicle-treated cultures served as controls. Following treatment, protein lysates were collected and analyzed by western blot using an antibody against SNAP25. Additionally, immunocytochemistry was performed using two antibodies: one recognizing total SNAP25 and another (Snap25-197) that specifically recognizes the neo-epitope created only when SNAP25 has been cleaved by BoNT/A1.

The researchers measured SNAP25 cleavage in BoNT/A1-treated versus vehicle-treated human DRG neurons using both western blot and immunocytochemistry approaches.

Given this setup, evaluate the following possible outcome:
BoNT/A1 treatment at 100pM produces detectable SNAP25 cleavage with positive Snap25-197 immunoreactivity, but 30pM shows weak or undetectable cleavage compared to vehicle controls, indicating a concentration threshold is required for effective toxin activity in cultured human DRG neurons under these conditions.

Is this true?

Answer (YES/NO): NO